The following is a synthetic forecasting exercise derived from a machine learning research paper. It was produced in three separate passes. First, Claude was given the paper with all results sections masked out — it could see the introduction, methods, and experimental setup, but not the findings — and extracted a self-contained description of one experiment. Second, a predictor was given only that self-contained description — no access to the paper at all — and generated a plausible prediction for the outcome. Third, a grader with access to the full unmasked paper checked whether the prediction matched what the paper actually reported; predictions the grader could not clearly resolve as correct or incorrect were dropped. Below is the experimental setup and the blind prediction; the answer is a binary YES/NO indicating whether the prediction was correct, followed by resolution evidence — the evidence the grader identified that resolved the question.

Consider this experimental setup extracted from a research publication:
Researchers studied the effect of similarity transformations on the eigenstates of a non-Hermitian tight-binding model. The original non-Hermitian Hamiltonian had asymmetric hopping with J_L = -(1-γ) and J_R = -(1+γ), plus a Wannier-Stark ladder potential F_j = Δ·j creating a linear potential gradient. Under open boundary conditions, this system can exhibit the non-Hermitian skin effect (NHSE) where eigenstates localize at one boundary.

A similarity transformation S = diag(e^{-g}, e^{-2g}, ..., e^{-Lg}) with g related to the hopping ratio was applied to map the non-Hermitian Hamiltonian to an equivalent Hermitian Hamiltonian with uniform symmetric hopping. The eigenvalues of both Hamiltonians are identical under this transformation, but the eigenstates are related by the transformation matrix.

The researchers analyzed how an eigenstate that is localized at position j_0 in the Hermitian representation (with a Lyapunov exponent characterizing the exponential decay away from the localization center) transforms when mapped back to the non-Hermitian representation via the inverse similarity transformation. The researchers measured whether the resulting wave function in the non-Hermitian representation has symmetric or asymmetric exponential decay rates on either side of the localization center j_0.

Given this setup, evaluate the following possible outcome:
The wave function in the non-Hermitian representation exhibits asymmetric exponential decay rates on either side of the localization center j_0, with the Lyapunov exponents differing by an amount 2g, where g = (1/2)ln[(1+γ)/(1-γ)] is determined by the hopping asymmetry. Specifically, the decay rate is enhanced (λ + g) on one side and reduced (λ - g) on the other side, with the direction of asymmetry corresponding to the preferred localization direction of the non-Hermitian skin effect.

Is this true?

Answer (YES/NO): YES